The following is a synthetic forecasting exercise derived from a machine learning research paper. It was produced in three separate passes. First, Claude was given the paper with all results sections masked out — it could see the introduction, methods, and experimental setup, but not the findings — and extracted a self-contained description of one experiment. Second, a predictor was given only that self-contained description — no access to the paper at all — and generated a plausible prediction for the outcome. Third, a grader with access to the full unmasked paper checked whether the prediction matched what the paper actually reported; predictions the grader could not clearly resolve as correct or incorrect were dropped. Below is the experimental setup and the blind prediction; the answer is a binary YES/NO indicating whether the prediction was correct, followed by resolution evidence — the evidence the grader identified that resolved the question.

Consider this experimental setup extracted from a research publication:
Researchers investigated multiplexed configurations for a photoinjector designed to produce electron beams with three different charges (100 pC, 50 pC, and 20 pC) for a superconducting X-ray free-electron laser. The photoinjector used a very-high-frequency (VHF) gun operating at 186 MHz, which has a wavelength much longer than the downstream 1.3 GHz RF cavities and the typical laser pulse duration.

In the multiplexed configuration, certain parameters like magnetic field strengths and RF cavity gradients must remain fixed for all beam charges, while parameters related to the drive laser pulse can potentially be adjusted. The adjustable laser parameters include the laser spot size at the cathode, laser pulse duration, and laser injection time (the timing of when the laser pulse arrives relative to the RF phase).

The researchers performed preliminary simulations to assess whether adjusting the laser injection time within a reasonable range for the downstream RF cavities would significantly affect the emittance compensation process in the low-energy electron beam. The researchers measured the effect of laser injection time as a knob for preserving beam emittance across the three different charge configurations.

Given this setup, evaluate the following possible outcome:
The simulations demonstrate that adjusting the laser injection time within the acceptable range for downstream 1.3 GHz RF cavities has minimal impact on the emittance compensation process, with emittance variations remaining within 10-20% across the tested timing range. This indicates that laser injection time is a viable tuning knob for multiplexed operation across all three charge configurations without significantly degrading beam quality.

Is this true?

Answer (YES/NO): NO